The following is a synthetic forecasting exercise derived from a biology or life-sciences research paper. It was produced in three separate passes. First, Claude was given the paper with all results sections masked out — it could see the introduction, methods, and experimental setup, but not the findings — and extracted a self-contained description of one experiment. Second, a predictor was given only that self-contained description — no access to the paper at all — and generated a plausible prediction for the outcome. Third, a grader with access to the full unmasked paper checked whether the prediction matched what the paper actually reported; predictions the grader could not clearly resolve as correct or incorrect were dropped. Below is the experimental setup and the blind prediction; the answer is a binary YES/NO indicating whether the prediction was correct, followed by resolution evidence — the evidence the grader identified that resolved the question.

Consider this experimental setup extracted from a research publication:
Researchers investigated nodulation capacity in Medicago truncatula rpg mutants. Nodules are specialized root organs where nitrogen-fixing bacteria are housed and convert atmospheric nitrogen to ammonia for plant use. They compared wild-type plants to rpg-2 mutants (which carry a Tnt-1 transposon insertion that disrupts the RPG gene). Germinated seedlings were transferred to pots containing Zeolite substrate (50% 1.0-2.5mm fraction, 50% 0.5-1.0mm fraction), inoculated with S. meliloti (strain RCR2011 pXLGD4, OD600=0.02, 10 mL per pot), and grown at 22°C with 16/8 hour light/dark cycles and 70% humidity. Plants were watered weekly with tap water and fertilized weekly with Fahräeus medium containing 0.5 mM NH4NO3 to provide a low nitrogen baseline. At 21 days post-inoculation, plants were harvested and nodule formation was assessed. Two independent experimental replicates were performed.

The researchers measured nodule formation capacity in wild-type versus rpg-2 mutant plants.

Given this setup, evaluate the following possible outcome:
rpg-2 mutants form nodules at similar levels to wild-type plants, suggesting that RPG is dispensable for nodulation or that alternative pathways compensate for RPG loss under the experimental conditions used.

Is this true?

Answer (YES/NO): NO